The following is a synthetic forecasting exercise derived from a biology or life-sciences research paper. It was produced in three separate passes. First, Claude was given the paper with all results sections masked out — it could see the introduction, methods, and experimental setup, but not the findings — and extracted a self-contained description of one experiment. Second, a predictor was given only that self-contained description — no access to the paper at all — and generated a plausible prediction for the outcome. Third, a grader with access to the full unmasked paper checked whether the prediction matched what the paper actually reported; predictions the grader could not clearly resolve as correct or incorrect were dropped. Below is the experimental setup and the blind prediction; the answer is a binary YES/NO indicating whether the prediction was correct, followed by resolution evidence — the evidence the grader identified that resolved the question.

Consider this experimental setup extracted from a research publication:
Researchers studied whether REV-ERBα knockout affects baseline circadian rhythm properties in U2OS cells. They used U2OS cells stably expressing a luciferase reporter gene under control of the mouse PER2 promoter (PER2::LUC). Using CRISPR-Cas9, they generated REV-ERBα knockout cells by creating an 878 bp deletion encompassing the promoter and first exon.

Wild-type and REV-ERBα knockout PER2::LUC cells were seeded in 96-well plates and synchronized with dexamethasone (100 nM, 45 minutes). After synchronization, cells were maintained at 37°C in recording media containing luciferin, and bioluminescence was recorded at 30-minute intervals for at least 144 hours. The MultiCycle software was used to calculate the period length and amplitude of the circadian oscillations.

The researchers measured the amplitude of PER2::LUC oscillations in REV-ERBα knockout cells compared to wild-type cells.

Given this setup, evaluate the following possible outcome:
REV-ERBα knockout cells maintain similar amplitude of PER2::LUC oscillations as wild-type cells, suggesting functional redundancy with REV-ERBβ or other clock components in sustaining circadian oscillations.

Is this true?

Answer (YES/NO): NO